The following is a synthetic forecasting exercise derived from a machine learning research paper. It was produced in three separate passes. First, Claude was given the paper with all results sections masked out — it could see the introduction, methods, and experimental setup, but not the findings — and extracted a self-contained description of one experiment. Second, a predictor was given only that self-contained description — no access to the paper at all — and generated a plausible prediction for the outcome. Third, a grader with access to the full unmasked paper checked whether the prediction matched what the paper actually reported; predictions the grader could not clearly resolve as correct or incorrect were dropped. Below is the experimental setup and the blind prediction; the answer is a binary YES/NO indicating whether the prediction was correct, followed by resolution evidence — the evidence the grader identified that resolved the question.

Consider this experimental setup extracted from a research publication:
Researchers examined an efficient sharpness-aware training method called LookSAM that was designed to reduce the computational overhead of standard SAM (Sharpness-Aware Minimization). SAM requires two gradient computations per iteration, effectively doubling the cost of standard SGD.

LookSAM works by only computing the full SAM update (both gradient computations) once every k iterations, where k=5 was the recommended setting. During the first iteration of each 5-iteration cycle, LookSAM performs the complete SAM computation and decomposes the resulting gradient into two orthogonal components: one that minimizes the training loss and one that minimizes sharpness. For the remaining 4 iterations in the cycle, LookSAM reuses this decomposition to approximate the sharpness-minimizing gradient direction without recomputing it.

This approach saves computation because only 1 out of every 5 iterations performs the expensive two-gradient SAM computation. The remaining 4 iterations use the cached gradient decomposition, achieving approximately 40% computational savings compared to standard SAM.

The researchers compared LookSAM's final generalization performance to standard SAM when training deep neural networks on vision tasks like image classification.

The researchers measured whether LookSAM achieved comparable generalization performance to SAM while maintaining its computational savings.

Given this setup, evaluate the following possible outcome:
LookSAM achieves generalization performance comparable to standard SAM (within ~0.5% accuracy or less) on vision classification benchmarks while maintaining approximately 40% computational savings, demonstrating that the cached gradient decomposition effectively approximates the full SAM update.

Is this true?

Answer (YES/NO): NO